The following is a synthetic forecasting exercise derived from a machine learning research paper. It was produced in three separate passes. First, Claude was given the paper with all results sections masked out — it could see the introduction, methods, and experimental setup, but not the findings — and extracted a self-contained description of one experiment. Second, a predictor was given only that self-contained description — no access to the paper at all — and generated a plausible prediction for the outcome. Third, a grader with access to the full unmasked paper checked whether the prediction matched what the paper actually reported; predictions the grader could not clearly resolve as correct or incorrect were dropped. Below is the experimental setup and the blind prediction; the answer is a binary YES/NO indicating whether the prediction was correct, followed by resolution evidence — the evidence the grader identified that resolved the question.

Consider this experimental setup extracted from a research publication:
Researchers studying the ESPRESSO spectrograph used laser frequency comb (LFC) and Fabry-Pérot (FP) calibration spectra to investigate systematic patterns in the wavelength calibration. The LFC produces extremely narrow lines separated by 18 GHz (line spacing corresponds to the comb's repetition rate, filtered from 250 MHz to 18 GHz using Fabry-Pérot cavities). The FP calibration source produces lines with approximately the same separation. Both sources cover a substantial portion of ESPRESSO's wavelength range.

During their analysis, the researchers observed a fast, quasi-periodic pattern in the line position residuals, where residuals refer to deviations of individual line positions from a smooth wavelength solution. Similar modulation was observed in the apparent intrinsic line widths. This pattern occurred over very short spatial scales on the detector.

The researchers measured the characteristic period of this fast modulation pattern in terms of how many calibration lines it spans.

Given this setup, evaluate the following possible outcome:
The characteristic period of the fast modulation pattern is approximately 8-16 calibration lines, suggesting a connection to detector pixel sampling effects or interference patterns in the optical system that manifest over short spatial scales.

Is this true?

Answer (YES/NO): NO